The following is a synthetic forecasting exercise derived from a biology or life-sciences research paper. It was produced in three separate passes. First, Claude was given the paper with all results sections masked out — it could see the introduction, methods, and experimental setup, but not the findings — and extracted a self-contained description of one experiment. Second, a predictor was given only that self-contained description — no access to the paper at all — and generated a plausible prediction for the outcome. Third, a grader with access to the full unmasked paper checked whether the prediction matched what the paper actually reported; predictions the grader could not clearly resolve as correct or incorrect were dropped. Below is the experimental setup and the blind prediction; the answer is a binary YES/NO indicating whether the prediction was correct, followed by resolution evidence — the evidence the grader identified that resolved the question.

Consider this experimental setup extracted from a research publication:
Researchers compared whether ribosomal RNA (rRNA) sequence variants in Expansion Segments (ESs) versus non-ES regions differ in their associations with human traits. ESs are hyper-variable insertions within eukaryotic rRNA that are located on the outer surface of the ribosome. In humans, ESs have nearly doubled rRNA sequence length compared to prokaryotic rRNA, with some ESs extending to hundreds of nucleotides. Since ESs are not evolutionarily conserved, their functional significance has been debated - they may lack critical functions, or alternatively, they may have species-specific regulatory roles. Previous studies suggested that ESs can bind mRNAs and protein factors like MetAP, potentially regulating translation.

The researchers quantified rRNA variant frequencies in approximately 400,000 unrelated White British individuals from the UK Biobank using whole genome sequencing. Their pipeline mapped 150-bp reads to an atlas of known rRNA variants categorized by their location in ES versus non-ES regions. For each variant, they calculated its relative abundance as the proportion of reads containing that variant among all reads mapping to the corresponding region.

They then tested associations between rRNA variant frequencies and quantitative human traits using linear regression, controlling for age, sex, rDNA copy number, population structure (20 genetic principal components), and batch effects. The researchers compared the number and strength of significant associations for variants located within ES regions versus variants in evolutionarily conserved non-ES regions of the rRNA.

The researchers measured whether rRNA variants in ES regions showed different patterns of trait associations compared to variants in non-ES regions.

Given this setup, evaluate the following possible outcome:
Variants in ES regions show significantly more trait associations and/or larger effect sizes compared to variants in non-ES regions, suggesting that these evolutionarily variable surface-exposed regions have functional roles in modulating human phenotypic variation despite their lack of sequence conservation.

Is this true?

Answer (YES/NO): YES